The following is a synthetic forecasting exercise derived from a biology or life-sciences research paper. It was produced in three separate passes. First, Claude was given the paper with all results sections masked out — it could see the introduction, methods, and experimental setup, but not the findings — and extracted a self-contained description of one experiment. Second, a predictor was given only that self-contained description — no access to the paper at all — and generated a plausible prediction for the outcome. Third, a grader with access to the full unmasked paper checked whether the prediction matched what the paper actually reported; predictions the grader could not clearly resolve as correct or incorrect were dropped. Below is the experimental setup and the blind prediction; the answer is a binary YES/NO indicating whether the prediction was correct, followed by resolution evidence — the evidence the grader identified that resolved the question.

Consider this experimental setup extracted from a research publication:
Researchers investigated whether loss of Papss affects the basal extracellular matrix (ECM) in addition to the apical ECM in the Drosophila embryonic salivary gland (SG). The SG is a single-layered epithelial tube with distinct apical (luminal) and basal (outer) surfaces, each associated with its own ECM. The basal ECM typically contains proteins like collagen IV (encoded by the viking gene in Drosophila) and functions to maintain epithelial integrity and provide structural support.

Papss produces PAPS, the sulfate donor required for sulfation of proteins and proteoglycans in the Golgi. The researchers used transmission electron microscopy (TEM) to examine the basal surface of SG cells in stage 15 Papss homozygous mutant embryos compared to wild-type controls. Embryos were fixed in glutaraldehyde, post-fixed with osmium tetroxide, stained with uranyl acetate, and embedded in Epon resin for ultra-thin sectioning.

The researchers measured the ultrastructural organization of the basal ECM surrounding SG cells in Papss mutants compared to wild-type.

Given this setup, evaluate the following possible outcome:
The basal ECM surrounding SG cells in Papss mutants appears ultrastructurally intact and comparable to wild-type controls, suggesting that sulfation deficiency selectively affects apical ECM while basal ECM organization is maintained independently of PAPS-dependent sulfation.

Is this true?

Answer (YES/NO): NO